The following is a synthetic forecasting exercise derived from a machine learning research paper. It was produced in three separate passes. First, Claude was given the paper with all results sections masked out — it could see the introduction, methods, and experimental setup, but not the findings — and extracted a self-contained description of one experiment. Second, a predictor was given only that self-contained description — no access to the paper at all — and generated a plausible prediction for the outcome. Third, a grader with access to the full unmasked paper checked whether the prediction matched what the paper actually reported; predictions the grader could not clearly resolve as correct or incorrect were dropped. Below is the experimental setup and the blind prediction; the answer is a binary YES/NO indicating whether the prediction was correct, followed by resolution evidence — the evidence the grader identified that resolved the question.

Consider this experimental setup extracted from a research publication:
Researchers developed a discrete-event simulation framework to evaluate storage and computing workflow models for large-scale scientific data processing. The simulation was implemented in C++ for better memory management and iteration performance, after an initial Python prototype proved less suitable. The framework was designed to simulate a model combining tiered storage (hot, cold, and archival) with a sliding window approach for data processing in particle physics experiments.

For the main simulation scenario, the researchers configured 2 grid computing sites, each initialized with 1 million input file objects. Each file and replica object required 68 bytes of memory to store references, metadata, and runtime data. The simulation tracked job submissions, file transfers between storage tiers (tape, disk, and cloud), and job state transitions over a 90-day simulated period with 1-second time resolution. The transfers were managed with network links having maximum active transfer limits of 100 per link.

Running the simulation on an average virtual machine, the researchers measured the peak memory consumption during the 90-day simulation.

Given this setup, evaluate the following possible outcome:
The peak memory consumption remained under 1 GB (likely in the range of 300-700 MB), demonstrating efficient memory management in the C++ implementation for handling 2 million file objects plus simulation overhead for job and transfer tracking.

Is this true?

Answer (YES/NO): YES